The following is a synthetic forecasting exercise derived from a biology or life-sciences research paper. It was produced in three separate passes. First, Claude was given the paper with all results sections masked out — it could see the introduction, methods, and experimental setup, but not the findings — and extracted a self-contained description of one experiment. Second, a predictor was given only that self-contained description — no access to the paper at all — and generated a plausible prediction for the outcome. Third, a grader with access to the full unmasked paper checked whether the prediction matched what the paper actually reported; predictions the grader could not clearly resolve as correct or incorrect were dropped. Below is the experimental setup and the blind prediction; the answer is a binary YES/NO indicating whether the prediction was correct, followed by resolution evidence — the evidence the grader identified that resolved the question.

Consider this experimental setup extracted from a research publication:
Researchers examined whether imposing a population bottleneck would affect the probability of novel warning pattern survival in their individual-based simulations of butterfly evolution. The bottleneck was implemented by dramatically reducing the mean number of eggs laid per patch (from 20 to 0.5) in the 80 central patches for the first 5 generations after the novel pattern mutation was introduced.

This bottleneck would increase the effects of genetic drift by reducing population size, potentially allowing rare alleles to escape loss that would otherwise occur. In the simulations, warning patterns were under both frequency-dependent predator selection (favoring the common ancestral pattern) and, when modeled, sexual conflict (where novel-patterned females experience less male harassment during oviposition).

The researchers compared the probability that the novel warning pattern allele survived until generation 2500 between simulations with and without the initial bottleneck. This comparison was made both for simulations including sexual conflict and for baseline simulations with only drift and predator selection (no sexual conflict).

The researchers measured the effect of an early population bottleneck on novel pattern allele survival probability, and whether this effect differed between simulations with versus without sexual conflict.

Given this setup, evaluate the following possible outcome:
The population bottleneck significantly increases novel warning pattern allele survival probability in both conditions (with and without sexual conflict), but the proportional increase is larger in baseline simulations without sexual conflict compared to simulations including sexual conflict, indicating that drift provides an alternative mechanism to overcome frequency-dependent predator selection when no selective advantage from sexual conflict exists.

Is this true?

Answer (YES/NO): NO